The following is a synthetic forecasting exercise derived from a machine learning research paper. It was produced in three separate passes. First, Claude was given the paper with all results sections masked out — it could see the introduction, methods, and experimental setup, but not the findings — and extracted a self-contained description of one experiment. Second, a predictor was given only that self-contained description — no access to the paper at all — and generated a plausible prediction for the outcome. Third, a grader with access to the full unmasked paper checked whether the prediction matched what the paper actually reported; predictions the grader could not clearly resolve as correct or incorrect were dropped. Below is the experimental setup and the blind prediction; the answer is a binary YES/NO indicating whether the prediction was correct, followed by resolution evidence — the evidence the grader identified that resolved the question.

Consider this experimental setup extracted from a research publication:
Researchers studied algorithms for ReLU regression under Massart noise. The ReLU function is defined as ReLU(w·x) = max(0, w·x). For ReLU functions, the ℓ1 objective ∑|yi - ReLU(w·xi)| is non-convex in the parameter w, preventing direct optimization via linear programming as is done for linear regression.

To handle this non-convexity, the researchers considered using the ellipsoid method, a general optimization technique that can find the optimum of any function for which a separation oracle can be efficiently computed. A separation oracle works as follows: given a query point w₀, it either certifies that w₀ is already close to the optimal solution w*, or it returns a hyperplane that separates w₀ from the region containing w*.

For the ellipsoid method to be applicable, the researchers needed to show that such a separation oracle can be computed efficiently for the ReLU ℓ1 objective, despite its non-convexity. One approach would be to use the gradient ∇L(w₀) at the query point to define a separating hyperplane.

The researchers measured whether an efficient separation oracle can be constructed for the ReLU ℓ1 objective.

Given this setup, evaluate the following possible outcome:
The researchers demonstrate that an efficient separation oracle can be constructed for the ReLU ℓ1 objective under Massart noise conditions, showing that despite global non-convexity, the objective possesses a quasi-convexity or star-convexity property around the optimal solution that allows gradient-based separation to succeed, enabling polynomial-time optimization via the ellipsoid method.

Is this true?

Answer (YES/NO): YES